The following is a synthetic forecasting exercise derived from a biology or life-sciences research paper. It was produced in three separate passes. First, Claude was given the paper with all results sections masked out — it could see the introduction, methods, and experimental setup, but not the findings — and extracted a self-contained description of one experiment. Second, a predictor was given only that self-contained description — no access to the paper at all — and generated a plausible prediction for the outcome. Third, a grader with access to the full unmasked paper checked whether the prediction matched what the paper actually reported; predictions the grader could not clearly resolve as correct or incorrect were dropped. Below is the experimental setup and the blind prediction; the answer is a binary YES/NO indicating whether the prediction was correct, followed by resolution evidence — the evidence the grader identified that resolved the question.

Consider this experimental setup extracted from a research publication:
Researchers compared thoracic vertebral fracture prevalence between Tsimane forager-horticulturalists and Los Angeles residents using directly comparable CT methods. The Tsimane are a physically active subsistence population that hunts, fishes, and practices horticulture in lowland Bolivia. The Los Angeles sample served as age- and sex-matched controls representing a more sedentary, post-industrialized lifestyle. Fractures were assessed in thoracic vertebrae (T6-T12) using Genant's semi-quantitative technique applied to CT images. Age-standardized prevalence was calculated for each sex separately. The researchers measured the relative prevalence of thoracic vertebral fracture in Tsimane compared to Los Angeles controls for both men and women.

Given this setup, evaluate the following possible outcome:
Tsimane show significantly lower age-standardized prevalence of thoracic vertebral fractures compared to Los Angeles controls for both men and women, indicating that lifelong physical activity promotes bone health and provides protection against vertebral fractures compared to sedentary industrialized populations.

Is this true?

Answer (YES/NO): NO